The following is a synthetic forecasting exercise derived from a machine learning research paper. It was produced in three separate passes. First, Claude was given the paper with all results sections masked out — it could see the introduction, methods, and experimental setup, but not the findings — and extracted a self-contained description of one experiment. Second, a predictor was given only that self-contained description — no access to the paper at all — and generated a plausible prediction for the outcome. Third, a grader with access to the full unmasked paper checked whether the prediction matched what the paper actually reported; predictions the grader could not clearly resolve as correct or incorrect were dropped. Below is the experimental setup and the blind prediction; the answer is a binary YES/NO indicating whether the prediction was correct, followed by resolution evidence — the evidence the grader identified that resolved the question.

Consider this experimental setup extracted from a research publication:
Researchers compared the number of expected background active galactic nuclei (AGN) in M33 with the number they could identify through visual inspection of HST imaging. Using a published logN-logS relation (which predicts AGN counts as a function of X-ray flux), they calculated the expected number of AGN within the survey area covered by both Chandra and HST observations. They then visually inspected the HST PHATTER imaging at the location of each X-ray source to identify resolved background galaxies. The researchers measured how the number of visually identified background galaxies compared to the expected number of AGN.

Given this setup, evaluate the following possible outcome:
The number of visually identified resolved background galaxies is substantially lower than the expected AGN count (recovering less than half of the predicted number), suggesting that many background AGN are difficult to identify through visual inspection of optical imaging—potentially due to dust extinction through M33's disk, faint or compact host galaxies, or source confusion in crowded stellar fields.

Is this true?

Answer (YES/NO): YES